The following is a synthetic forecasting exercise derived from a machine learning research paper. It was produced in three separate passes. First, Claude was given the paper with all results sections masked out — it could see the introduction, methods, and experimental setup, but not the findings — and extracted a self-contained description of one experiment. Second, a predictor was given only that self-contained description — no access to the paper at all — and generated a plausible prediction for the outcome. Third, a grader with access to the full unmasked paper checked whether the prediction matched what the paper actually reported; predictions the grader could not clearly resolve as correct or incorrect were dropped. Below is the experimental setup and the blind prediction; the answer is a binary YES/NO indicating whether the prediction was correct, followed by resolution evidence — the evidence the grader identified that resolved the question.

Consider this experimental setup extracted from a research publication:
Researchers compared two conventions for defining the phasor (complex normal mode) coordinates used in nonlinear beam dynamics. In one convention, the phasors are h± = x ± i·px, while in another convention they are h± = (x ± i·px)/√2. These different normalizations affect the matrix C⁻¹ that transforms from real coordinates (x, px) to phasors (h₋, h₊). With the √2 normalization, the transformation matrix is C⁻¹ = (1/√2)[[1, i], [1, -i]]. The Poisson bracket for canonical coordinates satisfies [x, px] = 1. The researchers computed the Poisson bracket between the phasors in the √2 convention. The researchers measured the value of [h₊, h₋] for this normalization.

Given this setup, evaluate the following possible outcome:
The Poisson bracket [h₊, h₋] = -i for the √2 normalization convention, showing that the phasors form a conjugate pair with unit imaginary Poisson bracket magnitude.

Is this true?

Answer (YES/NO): YES